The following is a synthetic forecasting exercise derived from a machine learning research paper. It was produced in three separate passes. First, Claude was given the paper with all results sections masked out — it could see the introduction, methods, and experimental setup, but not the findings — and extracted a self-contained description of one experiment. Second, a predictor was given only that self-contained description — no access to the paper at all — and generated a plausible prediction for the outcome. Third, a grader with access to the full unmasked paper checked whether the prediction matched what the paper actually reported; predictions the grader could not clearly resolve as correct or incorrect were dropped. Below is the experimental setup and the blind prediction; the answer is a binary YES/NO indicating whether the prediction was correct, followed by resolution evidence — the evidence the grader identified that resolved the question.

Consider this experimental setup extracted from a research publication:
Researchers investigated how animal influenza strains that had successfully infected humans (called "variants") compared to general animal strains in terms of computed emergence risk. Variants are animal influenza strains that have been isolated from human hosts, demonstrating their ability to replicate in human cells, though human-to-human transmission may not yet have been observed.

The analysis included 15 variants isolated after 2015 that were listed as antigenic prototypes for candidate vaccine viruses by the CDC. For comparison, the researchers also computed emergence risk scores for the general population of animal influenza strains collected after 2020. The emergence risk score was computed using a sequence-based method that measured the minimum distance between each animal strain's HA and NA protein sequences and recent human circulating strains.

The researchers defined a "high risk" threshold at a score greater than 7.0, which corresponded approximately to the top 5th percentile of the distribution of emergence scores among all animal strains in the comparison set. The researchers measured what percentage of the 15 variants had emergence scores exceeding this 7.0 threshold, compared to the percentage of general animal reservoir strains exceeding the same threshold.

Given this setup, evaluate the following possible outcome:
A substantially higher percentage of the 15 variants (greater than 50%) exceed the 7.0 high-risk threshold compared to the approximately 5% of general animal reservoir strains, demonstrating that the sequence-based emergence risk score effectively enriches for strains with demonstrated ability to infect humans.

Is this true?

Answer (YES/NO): NO